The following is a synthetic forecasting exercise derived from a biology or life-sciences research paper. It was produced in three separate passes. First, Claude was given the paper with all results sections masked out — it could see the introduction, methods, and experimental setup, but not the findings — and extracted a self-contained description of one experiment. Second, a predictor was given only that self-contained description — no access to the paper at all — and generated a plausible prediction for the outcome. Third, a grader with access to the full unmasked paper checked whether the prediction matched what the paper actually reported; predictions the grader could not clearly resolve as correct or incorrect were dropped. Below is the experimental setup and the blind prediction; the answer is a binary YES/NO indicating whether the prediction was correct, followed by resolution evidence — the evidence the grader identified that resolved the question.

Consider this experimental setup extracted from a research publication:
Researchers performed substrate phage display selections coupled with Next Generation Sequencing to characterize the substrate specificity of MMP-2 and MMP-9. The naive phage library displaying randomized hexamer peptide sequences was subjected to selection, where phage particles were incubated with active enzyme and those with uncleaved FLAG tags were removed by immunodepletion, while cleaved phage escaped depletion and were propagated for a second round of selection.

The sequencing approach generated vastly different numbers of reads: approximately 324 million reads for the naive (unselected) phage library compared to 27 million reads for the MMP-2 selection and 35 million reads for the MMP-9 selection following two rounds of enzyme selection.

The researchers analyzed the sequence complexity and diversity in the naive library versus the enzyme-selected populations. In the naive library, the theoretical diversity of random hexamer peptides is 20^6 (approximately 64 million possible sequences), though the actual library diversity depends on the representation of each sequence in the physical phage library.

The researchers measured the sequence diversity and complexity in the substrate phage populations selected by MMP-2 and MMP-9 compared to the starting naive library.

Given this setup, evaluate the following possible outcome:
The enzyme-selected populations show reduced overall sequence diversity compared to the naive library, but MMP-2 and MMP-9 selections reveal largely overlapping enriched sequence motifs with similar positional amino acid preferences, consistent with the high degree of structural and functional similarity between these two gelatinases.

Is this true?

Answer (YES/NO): NO